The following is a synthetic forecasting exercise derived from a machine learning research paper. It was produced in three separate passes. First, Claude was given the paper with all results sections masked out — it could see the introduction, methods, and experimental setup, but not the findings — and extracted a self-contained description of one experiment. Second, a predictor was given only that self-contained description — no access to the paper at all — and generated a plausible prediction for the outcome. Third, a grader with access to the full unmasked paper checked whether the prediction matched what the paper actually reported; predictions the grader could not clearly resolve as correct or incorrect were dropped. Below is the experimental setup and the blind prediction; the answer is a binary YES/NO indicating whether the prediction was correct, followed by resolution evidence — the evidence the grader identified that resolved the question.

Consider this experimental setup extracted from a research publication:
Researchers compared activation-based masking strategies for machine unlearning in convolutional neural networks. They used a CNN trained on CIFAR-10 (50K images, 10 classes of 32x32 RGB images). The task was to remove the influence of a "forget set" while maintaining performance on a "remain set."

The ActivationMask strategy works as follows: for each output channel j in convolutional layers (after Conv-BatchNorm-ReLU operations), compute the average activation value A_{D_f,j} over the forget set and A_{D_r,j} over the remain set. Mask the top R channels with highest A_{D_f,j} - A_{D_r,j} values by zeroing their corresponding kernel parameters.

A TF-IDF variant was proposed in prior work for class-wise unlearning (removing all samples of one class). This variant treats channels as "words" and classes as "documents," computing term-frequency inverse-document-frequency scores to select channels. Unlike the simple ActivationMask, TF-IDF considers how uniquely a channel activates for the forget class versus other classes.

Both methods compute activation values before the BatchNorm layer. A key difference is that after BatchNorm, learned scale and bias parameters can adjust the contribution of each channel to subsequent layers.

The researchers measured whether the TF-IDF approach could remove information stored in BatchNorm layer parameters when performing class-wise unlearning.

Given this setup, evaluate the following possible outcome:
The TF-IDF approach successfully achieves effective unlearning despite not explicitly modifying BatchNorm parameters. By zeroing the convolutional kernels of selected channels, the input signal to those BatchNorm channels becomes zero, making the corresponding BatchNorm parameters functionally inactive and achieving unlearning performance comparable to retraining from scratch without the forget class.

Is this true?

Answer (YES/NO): NO